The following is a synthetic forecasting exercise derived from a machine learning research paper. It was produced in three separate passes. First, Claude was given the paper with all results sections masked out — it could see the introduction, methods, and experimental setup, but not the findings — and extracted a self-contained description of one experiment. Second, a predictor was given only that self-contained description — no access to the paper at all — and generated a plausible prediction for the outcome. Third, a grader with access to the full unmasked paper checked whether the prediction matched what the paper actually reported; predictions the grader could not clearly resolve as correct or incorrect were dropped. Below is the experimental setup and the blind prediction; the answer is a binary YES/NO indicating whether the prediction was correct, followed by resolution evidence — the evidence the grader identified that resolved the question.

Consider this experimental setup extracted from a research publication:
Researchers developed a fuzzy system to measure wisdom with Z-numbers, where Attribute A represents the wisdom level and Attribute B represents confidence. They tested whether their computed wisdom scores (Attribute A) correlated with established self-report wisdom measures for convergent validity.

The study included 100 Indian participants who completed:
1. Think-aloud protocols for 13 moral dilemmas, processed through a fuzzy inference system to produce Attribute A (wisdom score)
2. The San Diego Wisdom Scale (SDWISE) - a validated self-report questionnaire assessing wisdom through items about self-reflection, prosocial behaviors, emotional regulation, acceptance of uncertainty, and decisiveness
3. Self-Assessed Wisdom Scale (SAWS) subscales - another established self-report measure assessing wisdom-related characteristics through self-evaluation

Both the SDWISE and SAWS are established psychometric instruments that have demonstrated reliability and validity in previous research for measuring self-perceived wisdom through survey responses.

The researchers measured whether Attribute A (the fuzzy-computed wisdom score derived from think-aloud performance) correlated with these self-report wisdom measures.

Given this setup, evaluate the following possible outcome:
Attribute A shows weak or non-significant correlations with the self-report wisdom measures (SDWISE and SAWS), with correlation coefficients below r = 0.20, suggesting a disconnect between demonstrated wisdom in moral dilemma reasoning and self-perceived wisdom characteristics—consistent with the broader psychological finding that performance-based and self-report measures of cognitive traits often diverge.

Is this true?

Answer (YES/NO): NO